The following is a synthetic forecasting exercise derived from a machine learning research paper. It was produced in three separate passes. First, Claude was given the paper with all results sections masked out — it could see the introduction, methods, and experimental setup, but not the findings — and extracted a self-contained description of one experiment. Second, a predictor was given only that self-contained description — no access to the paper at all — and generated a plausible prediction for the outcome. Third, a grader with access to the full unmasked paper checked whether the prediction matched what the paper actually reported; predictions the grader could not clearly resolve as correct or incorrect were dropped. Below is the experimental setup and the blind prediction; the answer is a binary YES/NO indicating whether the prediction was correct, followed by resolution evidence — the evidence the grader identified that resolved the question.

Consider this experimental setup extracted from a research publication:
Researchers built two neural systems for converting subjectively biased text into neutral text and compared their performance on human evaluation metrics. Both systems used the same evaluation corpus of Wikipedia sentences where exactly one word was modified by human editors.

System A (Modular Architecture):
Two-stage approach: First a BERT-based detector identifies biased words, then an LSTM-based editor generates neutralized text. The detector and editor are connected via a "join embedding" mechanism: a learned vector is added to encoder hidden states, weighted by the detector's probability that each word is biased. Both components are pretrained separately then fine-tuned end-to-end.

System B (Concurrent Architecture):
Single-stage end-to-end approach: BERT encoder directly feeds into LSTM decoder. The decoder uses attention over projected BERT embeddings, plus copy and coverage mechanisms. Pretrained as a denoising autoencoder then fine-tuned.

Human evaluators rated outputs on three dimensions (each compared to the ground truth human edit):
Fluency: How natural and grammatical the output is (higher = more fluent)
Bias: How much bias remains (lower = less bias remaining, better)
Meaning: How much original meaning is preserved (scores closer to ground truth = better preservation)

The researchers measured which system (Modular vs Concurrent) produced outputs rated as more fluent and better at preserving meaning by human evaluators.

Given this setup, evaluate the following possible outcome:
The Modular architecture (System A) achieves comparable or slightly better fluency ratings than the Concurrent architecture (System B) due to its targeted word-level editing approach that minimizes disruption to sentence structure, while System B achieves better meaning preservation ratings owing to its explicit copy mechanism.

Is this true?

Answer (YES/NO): NO